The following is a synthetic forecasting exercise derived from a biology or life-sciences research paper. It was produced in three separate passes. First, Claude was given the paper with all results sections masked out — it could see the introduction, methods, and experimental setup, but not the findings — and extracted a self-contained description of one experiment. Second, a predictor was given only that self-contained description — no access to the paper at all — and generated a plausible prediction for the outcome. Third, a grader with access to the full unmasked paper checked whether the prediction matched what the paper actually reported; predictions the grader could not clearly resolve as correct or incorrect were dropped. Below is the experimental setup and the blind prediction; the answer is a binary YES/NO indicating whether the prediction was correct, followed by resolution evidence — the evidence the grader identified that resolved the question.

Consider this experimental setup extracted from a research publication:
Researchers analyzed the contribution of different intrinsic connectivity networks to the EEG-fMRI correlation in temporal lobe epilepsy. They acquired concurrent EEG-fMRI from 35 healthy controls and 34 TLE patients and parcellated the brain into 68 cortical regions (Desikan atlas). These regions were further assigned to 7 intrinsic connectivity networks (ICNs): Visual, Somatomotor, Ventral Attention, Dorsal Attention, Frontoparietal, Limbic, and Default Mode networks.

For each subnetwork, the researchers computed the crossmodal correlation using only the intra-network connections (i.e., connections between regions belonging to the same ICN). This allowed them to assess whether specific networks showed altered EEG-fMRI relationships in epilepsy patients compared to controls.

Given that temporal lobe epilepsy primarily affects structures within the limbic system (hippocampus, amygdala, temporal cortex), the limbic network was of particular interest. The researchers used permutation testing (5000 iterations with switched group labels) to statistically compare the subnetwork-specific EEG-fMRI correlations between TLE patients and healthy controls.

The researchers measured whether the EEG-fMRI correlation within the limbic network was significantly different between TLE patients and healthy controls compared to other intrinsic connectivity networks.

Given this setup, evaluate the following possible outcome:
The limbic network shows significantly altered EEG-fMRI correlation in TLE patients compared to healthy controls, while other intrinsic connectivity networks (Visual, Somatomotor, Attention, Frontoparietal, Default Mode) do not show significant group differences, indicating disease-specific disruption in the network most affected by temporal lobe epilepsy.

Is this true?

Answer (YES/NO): NO